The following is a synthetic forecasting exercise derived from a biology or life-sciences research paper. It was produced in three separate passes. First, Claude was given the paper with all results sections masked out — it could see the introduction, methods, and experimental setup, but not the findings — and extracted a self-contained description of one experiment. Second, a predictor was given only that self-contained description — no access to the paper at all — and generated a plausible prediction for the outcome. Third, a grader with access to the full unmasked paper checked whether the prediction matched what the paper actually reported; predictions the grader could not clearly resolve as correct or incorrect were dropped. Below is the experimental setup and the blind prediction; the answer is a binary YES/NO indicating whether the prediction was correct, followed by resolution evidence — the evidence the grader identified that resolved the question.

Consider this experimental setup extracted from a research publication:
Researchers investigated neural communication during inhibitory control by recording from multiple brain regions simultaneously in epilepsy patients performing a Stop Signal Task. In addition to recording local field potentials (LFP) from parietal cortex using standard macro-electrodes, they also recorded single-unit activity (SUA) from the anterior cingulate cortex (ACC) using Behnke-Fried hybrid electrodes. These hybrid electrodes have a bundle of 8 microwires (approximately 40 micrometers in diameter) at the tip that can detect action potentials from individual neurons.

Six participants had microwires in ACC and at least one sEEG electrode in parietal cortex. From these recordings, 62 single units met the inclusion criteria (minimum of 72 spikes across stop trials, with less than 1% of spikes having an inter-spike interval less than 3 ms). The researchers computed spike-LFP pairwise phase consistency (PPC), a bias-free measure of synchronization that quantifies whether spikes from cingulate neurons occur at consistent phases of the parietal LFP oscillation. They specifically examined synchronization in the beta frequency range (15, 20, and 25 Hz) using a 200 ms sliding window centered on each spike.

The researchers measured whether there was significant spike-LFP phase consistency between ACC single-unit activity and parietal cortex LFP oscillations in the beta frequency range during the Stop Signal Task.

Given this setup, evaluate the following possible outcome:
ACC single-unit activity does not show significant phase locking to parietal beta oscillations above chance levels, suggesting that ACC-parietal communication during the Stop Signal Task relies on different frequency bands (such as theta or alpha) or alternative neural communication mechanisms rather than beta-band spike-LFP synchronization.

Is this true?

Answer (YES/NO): NO